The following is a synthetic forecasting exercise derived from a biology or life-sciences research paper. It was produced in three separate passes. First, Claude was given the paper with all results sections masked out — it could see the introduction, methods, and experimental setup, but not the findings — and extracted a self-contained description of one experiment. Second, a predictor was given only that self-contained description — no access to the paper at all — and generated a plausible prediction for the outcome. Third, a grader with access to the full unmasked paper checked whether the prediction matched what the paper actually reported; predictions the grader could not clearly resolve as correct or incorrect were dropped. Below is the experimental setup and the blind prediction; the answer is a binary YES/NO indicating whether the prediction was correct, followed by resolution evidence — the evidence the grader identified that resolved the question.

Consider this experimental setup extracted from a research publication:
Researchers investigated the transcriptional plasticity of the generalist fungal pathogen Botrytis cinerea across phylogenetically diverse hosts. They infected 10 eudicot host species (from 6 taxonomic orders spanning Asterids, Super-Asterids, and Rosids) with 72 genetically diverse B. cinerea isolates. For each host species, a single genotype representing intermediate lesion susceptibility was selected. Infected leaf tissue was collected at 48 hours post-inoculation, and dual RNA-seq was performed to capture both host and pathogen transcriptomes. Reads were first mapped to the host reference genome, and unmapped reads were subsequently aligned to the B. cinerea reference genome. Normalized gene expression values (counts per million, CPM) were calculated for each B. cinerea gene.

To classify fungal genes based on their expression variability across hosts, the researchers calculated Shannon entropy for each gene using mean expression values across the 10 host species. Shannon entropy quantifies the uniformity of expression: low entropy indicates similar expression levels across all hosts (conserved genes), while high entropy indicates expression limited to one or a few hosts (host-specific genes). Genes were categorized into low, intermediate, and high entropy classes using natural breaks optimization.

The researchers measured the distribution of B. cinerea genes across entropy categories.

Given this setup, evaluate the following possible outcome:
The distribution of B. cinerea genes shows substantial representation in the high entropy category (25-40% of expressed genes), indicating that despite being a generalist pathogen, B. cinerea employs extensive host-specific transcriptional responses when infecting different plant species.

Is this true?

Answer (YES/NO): NO